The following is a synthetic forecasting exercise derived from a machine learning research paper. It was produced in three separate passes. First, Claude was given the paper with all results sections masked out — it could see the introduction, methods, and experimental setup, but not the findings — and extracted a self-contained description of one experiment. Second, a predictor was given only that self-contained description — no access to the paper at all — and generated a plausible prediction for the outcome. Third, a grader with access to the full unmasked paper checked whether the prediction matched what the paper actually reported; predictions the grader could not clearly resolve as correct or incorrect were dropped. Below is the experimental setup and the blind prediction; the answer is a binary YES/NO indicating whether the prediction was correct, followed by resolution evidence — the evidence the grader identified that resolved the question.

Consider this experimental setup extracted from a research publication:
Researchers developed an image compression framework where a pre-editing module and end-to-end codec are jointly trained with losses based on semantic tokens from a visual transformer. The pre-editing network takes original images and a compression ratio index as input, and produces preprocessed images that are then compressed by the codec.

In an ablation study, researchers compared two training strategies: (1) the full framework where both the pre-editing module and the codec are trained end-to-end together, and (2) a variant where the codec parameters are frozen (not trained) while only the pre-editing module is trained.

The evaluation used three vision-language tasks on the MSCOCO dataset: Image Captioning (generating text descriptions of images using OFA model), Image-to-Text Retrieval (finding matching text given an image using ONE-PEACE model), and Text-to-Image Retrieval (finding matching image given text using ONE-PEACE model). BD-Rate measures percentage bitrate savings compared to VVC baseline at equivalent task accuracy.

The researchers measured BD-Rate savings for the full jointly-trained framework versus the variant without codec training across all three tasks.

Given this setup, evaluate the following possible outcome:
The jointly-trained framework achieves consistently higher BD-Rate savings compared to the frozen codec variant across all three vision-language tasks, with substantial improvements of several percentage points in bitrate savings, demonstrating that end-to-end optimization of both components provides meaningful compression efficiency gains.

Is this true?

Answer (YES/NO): YES